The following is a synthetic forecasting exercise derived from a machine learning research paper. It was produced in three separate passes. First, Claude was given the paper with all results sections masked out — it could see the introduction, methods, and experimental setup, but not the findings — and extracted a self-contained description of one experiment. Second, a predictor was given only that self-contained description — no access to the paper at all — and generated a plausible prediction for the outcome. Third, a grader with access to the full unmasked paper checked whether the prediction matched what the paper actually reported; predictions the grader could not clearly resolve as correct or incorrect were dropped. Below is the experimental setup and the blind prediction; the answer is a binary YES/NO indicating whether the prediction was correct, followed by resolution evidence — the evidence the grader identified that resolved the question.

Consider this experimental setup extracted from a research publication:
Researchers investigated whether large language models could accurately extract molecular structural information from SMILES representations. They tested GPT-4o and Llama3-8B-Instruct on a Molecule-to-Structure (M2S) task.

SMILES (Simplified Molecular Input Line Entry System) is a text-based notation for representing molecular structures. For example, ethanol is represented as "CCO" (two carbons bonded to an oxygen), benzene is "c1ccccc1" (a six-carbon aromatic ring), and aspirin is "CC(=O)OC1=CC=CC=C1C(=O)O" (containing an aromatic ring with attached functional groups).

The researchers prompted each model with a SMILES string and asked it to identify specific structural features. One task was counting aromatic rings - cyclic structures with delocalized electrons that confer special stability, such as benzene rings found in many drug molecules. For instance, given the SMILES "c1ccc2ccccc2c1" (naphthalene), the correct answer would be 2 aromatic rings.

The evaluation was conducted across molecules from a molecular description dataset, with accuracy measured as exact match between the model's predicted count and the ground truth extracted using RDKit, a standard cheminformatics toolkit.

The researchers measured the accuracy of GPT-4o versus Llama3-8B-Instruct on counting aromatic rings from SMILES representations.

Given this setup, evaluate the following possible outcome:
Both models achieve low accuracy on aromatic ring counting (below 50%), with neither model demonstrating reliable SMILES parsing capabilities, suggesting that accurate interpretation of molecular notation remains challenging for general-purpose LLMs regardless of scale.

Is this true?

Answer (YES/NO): NO